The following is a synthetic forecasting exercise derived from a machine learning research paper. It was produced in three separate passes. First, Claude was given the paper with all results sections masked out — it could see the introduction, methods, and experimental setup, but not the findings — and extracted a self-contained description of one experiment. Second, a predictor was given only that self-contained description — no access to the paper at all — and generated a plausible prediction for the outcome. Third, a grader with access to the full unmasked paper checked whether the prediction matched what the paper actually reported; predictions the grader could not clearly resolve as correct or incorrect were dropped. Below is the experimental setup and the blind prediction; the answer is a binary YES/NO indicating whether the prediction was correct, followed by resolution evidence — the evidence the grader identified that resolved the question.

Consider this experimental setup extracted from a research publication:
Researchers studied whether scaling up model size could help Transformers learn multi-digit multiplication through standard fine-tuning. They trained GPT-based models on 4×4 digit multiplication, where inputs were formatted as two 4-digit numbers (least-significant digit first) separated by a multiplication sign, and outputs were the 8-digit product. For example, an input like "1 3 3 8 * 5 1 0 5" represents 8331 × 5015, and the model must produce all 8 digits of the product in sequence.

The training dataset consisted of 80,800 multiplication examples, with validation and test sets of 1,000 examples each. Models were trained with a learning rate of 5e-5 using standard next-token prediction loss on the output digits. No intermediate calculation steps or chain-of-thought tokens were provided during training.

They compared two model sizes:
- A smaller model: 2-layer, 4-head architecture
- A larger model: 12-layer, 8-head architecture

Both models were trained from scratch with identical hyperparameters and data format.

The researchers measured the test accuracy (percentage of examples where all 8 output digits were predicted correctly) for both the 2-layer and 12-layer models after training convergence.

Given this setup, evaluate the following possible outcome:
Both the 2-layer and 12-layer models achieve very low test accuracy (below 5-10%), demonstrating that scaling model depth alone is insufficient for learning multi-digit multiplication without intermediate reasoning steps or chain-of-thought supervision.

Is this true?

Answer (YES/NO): YES